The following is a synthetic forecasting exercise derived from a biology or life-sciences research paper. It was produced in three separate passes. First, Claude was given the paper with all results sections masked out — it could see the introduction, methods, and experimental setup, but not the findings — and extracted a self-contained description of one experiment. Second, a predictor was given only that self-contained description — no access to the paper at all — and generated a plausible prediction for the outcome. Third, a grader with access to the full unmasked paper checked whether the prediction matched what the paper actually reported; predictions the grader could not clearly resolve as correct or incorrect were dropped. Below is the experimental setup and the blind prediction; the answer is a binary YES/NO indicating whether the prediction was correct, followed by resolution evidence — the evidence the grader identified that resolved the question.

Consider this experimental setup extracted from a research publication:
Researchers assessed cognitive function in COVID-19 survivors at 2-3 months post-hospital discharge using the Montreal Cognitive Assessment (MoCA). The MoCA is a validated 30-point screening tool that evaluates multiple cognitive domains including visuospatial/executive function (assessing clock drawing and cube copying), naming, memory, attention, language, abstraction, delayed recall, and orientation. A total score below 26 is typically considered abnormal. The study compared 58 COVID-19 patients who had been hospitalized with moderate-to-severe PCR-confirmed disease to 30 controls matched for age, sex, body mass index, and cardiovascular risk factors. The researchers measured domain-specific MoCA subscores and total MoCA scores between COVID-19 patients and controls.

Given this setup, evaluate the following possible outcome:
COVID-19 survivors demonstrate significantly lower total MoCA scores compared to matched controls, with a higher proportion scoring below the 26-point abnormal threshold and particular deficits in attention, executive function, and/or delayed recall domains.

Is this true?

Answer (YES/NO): NO